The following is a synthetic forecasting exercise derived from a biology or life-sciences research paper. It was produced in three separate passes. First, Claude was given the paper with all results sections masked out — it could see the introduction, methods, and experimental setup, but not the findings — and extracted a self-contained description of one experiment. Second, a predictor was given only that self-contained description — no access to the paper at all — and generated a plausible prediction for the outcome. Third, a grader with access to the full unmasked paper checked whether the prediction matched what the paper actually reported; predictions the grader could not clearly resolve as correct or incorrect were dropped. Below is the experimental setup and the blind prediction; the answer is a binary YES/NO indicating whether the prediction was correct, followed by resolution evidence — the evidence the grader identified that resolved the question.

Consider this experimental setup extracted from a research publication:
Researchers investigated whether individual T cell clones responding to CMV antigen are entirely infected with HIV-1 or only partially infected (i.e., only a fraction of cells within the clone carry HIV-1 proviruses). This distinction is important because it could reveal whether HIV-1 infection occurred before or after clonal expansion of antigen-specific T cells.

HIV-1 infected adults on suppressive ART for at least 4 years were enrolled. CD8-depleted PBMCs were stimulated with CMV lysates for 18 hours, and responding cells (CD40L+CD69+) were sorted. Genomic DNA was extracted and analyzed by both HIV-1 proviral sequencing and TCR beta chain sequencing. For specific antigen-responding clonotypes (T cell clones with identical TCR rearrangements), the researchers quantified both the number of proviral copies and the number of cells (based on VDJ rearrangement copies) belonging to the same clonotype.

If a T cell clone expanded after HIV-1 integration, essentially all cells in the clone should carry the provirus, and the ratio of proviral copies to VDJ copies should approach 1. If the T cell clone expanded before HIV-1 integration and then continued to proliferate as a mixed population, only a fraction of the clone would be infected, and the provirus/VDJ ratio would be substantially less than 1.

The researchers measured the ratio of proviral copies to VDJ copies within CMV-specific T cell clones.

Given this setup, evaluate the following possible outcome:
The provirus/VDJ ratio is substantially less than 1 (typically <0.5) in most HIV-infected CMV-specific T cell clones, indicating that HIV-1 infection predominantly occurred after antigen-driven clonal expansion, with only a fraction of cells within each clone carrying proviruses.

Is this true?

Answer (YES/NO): NO